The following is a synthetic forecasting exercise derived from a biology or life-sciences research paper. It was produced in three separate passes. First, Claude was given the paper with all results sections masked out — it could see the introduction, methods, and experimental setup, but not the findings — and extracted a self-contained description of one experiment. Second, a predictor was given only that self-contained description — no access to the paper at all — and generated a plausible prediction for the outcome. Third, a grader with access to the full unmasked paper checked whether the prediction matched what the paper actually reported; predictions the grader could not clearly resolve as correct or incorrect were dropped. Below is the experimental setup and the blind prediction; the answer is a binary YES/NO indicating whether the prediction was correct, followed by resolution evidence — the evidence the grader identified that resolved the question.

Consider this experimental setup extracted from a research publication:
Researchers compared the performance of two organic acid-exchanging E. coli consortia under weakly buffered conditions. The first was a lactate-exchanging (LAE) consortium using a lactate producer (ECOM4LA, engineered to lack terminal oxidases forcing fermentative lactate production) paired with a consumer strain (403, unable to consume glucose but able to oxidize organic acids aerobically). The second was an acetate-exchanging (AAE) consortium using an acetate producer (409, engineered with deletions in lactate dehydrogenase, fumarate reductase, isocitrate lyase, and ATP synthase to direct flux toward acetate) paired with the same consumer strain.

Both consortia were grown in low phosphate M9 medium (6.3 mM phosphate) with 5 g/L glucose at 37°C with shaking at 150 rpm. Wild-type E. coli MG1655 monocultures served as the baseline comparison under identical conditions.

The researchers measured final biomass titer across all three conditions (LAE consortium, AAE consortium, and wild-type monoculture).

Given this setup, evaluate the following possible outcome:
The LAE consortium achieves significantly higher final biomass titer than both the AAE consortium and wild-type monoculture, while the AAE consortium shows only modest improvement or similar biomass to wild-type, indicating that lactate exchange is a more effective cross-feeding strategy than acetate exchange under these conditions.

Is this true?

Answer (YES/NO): YES